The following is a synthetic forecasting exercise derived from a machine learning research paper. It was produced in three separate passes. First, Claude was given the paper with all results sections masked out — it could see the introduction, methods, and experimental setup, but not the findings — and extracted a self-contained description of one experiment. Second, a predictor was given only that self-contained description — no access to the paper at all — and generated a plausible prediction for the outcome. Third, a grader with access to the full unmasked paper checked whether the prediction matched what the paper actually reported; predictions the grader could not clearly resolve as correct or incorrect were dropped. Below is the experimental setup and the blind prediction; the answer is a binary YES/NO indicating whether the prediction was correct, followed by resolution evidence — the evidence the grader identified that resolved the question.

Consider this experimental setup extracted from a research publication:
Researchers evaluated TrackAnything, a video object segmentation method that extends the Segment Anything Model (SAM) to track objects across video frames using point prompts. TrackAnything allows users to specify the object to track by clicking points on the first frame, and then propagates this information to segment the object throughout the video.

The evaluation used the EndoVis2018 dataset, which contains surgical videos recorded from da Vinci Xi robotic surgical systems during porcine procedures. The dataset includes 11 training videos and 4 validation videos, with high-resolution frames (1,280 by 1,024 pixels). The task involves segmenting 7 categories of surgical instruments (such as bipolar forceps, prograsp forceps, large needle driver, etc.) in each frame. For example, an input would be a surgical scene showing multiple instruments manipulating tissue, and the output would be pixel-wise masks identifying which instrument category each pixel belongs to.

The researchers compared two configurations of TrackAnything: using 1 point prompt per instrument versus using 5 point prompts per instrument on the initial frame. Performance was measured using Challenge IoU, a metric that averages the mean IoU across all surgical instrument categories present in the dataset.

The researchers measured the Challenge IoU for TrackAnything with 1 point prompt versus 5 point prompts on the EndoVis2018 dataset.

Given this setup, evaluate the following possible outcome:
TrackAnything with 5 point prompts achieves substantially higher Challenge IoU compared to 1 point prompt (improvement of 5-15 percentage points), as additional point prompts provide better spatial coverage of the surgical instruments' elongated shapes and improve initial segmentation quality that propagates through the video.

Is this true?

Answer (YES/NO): NO